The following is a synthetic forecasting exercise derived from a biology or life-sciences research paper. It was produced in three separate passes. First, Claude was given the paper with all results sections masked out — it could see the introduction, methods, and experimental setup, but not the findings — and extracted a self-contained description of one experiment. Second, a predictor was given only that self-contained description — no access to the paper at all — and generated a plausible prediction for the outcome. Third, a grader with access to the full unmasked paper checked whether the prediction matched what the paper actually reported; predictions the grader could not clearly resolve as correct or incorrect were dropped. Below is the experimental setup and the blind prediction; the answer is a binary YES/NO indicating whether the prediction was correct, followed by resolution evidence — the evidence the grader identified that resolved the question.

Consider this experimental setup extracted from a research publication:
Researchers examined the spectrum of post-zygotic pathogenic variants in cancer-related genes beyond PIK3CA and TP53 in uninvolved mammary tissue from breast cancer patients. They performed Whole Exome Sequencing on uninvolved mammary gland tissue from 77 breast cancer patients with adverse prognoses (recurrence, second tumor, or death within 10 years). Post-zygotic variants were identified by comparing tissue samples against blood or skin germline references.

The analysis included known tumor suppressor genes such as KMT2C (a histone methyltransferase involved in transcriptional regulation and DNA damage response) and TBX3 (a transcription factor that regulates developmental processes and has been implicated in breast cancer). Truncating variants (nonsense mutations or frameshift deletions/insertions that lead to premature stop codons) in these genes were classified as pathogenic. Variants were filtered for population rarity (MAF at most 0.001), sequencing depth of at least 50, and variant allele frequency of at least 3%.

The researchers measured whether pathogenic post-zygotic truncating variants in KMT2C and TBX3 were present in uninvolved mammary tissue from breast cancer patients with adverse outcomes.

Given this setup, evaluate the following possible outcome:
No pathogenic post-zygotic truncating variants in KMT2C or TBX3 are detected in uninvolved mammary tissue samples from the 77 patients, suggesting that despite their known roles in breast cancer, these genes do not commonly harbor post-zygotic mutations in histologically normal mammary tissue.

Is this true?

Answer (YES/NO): NO